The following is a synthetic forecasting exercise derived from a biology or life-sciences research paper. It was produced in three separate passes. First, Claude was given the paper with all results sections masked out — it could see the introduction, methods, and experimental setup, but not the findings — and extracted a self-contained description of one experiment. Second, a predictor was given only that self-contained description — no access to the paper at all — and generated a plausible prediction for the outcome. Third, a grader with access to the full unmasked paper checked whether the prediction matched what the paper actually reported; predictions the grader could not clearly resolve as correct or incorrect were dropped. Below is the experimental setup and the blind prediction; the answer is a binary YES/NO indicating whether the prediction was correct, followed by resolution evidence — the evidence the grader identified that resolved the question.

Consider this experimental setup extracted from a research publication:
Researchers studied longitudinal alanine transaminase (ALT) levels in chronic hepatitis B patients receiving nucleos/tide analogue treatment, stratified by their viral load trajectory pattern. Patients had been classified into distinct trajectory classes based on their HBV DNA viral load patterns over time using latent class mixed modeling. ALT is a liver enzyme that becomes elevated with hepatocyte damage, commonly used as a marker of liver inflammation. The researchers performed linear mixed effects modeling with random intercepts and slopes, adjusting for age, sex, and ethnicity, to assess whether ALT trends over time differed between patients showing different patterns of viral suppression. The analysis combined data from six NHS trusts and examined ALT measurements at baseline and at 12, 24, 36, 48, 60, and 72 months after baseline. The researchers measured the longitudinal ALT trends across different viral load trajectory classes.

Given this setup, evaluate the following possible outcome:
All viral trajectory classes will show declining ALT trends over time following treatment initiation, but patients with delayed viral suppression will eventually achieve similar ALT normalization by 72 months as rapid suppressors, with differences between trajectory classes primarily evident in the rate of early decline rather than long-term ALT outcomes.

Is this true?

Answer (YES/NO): NO